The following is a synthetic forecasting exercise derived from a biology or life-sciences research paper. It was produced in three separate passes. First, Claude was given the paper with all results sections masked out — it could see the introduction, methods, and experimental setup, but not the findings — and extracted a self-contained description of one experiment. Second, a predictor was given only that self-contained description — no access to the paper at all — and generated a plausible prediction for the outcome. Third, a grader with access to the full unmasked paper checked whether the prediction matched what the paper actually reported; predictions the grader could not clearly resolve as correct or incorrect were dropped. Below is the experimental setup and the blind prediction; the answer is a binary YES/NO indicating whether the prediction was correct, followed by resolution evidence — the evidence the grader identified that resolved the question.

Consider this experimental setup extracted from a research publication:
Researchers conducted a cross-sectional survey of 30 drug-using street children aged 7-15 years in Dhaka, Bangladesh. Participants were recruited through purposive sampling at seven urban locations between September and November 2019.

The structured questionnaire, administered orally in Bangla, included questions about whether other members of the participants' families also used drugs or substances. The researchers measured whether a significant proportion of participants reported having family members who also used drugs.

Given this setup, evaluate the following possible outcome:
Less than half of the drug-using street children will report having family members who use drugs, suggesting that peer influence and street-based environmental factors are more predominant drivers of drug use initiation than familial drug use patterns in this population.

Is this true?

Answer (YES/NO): YES